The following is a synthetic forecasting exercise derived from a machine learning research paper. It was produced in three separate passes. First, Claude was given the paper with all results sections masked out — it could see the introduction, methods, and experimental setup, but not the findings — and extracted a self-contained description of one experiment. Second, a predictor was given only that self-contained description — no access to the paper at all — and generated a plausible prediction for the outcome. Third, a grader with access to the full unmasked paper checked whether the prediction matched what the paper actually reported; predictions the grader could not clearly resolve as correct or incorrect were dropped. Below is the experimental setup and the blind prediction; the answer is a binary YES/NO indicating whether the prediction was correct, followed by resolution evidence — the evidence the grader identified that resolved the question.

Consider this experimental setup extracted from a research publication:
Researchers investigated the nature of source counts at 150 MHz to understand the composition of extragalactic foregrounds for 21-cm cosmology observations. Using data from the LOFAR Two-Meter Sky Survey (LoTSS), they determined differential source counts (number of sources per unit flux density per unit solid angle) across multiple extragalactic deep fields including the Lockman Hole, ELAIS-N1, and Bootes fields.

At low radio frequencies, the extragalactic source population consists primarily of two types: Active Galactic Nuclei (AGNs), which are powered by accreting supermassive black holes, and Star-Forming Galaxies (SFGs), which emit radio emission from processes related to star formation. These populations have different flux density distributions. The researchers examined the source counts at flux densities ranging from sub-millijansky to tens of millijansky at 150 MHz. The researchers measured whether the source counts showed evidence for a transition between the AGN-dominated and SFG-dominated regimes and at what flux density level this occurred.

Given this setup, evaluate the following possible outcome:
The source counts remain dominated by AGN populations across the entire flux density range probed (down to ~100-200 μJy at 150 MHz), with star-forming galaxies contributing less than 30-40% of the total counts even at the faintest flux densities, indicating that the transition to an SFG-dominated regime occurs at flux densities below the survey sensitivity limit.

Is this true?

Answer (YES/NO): NO